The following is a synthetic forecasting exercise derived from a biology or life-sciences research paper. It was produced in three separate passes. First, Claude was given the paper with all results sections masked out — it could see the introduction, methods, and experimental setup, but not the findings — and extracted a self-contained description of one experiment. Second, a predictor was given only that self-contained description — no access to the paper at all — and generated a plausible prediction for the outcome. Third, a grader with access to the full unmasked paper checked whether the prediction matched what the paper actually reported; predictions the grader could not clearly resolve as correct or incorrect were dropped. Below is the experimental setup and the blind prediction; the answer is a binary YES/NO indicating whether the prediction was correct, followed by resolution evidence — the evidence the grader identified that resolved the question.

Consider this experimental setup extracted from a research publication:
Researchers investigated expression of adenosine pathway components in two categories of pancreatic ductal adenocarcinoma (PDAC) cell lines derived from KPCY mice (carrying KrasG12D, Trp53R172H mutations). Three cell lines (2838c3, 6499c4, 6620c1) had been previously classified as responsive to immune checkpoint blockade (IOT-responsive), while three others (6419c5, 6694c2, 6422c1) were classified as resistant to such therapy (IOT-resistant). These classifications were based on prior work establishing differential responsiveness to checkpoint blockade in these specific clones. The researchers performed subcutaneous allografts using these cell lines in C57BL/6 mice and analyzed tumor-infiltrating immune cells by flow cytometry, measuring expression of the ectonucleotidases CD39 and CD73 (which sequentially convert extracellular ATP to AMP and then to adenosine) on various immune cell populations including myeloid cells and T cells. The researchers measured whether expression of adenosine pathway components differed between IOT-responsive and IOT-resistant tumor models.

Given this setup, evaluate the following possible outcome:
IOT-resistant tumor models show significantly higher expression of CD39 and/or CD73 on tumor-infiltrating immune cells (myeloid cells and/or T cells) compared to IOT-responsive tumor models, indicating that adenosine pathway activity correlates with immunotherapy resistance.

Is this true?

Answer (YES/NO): NO